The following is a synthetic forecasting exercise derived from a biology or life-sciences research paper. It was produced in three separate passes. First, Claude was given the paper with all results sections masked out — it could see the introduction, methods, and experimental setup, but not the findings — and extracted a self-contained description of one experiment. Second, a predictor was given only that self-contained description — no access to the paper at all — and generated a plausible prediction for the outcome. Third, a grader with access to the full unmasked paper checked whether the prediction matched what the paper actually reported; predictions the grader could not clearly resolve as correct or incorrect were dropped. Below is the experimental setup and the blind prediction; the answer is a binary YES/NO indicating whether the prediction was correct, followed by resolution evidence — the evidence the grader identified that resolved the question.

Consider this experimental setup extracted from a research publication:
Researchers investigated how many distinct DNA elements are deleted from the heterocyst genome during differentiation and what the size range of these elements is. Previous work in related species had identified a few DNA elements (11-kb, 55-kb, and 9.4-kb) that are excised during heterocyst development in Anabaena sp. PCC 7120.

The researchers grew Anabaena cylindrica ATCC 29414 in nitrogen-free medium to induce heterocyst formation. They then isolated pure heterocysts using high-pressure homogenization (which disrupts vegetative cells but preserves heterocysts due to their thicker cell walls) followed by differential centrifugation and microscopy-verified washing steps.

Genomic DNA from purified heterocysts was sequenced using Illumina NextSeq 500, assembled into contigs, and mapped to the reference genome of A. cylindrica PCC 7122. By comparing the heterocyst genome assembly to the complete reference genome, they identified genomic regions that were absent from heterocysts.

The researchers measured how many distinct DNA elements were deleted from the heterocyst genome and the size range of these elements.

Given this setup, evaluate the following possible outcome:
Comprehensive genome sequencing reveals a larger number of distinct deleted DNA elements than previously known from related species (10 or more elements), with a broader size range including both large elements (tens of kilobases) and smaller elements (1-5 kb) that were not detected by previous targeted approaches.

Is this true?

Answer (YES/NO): NO